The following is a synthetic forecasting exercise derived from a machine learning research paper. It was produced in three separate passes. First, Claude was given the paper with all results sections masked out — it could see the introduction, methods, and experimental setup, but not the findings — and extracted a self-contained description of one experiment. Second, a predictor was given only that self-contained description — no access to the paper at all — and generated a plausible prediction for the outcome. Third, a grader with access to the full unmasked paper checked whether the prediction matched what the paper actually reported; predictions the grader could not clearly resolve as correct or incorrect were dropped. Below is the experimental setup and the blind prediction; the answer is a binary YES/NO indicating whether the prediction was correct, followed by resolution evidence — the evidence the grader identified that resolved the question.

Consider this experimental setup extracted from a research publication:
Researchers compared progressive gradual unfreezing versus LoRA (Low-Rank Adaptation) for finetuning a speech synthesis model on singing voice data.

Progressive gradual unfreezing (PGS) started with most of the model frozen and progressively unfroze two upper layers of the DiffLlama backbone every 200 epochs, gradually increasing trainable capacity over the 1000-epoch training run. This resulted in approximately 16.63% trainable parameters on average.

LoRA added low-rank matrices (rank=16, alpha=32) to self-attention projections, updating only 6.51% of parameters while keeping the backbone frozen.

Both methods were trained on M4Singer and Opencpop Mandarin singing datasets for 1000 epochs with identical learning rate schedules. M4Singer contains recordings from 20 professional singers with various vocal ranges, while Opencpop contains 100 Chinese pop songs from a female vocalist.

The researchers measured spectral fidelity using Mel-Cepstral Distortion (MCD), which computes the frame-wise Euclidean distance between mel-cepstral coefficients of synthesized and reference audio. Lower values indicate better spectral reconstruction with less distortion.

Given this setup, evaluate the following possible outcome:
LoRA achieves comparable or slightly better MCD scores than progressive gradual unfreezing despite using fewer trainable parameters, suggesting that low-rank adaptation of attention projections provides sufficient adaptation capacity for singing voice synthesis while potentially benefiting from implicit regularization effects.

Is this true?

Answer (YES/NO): NO